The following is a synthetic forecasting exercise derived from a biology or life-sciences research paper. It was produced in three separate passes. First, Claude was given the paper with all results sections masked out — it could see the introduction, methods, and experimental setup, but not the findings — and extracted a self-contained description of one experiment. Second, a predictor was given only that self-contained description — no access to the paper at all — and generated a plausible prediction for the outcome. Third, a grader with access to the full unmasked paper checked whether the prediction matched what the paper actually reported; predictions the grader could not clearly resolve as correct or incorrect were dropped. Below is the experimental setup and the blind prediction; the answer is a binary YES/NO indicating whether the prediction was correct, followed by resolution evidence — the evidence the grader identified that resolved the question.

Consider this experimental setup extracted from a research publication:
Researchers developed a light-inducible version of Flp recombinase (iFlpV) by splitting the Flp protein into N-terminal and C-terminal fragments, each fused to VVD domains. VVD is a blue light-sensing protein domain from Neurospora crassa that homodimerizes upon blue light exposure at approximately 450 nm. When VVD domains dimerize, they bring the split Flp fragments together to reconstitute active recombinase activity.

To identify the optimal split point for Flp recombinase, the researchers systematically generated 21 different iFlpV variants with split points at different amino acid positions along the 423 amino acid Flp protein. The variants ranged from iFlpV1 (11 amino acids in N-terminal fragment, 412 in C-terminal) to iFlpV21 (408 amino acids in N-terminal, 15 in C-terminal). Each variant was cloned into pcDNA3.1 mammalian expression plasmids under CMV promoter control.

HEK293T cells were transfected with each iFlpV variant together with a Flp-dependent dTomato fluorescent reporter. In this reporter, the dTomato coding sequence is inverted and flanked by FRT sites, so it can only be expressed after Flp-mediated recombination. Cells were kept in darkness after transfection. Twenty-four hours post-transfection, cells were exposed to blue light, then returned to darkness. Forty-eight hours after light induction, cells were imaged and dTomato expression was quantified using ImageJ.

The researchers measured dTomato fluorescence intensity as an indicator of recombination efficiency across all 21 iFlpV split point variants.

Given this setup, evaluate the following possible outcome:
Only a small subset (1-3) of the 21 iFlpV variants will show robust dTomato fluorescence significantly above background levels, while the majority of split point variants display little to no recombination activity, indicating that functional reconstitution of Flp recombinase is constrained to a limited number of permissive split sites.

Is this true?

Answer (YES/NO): NO